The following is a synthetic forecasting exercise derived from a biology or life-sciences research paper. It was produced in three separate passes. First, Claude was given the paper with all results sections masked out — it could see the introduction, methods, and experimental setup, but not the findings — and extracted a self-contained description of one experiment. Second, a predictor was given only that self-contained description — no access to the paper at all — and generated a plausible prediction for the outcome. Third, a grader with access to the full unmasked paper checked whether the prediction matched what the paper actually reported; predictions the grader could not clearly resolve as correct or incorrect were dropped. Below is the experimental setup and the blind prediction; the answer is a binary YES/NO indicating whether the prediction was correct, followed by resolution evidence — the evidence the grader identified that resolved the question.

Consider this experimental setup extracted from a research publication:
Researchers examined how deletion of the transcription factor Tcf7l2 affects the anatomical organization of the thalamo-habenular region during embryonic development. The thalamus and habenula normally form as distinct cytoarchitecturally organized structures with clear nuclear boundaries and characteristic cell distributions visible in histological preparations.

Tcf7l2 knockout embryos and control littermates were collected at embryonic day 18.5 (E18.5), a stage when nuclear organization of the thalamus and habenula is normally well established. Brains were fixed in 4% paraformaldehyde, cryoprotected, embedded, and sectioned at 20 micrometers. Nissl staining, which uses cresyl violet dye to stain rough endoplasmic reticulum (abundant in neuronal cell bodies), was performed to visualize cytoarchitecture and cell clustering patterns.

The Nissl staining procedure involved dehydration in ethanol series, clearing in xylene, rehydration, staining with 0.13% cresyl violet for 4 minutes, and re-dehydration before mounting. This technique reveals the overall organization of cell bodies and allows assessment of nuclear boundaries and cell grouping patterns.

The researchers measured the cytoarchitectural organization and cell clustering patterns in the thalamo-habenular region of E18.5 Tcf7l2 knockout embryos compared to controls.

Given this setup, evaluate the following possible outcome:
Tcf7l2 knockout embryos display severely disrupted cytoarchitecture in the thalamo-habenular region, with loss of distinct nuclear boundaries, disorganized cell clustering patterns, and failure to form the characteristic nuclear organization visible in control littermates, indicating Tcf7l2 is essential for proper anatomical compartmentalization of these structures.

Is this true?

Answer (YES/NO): YES